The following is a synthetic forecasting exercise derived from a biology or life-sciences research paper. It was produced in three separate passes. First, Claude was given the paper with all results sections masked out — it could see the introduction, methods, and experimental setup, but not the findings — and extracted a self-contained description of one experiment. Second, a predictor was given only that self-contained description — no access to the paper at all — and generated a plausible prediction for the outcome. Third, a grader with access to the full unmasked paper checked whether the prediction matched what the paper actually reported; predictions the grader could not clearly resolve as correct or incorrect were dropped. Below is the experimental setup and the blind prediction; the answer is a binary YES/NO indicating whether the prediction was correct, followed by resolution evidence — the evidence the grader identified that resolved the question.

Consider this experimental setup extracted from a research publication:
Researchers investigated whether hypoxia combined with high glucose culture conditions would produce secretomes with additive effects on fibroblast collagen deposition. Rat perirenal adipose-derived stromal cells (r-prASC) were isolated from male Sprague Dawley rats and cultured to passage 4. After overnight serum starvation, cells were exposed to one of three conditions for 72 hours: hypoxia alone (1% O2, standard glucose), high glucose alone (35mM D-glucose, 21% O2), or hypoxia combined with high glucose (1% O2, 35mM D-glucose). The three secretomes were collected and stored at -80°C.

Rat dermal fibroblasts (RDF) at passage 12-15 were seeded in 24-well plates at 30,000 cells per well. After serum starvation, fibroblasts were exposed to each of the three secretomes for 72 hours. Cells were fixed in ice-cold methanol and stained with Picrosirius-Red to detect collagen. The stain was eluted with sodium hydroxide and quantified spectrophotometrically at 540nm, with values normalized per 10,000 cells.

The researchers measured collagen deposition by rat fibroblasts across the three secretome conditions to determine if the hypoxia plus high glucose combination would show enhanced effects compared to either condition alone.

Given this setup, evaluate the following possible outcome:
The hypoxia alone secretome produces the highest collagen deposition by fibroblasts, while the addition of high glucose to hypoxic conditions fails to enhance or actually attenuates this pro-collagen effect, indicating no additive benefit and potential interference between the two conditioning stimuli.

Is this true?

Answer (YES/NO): YES